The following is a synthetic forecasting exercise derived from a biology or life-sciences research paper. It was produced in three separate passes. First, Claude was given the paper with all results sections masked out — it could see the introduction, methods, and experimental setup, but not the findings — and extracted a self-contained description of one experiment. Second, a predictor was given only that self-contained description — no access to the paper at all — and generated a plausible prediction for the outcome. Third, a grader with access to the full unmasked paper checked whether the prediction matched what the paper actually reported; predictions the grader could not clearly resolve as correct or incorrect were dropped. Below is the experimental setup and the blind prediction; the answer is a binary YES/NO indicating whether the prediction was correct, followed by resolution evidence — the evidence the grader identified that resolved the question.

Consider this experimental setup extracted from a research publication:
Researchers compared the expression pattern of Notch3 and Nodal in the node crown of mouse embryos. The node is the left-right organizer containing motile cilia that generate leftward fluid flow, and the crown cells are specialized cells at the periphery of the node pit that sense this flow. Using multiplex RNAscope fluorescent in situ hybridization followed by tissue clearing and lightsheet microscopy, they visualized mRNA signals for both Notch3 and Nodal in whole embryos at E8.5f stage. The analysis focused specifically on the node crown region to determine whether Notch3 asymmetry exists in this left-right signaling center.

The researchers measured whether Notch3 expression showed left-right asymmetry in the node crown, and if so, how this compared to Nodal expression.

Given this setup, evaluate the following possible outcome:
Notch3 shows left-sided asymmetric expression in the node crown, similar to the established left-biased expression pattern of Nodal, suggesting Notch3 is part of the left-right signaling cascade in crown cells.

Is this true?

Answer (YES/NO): YES